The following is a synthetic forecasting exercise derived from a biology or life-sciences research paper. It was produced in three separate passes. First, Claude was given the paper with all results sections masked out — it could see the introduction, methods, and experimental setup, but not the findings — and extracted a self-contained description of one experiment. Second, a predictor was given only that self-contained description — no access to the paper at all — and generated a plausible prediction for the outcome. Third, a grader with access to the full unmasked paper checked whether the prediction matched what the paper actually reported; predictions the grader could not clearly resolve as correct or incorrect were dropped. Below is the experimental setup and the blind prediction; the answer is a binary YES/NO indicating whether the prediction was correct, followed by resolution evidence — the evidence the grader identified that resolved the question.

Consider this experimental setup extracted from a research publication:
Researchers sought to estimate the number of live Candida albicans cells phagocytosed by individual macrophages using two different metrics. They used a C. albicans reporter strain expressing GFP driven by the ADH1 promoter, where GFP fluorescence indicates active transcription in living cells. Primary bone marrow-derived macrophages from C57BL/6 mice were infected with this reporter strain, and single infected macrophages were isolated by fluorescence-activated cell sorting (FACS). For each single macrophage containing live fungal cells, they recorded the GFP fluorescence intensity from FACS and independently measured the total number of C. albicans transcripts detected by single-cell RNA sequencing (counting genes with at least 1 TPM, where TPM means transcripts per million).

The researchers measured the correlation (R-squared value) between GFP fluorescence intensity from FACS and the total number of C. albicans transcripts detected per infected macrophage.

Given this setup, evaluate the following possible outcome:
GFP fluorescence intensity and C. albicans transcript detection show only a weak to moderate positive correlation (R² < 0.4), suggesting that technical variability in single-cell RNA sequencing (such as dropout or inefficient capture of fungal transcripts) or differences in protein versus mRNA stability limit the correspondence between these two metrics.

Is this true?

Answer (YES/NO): NO